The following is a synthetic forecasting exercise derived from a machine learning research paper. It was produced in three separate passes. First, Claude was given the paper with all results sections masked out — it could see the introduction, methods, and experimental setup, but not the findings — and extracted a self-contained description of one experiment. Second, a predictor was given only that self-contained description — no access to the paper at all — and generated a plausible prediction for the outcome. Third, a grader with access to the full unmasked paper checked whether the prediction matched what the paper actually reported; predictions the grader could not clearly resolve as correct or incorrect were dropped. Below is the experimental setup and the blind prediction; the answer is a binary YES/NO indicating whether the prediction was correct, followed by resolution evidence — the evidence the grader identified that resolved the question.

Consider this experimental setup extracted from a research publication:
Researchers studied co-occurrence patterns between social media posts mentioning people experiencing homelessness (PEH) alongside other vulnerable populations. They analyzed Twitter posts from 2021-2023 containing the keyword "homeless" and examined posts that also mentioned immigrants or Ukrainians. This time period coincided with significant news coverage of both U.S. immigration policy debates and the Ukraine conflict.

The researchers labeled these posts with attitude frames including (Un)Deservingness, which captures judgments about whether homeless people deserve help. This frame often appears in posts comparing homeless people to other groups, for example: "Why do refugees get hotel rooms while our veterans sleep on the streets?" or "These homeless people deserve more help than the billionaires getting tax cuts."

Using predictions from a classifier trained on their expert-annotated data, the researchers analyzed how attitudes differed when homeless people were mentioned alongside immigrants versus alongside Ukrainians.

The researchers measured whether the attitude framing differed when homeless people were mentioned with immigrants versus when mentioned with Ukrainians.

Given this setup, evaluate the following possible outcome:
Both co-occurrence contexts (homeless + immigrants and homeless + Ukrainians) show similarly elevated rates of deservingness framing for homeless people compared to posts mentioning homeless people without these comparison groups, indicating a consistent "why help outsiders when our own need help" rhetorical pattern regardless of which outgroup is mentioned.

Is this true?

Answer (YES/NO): NO